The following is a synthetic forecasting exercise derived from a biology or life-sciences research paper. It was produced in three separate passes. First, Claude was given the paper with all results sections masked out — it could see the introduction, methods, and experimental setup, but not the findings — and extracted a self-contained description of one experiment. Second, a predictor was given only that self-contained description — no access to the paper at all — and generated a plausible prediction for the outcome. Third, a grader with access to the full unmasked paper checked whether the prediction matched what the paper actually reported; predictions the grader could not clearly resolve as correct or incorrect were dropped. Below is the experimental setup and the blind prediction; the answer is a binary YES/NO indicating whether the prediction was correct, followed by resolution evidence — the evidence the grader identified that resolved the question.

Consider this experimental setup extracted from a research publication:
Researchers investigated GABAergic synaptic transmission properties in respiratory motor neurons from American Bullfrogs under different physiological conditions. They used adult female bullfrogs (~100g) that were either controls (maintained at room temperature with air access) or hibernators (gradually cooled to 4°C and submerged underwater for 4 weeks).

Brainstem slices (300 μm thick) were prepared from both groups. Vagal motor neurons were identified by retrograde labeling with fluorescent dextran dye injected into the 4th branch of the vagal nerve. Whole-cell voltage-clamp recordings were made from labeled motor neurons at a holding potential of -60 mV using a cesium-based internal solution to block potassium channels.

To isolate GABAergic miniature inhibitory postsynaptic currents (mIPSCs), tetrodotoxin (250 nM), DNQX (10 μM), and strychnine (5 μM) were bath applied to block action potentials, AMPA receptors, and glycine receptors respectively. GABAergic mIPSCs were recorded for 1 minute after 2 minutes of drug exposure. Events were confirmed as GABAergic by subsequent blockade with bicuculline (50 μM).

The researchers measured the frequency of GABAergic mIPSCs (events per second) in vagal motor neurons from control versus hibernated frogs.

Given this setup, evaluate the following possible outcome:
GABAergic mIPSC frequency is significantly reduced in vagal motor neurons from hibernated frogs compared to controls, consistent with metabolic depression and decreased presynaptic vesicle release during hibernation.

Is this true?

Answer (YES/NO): NO